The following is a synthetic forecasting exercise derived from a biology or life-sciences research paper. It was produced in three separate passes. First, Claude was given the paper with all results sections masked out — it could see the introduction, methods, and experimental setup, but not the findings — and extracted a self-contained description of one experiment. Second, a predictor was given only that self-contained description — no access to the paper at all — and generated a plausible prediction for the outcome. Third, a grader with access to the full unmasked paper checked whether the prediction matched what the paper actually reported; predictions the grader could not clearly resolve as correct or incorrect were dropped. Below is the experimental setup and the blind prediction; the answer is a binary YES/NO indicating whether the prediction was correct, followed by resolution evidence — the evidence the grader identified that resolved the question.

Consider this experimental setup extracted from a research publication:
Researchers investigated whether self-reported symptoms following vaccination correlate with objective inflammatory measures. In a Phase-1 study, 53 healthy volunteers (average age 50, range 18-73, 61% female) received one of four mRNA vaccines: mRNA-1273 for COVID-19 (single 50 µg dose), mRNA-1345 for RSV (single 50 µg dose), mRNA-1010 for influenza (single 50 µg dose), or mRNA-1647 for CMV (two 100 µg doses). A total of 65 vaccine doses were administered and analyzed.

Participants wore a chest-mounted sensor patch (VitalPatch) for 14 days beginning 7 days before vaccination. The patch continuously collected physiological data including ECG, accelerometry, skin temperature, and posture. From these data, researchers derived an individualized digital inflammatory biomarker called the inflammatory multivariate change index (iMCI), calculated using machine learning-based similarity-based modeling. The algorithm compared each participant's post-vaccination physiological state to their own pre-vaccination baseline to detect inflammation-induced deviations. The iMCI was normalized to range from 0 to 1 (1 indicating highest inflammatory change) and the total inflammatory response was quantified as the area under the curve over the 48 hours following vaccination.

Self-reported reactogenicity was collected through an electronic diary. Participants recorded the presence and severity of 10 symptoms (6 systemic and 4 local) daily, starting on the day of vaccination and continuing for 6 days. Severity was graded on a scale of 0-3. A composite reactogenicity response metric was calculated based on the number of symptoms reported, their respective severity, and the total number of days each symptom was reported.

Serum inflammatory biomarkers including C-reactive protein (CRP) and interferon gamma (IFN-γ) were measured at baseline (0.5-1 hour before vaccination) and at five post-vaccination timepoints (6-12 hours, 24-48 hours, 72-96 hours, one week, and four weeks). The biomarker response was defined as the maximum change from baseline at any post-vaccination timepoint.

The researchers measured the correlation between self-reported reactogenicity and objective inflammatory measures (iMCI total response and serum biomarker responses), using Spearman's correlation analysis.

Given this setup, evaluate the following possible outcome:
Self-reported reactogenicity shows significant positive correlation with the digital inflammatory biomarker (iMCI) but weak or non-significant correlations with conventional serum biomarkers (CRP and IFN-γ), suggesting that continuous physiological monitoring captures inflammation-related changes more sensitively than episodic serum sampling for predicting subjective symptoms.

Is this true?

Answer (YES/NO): NO